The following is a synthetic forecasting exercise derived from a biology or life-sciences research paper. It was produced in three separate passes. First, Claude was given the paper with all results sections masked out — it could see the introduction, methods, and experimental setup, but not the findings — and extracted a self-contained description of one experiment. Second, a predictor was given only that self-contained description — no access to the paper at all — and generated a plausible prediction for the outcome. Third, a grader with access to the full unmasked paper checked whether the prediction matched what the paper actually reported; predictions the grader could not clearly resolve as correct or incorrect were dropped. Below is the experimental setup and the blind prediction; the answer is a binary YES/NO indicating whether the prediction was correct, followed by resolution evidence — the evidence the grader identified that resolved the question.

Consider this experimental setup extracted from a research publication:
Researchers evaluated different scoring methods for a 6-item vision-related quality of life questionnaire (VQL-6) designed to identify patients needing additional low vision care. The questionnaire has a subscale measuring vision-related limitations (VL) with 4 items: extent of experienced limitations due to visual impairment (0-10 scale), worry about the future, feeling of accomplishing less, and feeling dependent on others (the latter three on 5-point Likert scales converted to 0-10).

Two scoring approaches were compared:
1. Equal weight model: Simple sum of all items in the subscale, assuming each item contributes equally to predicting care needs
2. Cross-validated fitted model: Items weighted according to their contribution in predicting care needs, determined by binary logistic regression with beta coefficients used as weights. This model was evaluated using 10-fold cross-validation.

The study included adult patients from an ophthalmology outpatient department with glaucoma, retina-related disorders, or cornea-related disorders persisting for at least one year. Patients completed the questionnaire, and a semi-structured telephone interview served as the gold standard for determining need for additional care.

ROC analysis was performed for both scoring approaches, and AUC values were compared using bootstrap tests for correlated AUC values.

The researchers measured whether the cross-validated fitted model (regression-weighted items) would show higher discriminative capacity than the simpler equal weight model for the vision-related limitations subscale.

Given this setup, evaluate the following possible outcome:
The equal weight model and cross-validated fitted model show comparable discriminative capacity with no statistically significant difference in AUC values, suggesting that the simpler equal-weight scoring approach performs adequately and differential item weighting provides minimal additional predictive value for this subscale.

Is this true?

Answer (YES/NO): YES